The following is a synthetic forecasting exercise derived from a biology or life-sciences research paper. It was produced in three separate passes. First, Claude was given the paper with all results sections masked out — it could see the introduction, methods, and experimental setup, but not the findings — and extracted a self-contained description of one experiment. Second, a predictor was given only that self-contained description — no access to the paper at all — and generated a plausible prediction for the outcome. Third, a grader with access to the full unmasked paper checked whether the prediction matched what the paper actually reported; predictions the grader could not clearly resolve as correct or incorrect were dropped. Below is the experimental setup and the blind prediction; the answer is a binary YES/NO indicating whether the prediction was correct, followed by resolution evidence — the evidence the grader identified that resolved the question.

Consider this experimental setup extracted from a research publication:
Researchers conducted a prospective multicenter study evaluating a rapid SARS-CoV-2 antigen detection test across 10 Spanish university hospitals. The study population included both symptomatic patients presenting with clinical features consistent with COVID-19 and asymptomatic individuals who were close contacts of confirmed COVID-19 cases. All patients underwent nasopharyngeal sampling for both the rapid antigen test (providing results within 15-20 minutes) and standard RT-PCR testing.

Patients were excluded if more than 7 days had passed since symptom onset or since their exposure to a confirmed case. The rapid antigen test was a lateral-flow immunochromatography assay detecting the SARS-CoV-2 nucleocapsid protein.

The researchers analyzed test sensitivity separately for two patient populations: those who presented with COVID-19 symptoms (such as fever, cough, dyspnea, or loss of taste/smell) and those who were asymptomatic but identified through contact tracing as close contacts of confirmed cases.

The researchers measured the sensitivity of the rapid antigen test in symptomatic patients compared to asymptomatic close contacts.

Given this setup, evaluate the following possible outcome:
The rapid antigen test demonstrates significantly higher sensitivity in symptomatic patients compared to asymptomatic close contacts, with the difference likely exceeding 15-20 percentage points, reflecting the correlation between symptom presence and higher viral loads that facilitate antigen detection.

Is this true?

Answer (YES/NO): NO